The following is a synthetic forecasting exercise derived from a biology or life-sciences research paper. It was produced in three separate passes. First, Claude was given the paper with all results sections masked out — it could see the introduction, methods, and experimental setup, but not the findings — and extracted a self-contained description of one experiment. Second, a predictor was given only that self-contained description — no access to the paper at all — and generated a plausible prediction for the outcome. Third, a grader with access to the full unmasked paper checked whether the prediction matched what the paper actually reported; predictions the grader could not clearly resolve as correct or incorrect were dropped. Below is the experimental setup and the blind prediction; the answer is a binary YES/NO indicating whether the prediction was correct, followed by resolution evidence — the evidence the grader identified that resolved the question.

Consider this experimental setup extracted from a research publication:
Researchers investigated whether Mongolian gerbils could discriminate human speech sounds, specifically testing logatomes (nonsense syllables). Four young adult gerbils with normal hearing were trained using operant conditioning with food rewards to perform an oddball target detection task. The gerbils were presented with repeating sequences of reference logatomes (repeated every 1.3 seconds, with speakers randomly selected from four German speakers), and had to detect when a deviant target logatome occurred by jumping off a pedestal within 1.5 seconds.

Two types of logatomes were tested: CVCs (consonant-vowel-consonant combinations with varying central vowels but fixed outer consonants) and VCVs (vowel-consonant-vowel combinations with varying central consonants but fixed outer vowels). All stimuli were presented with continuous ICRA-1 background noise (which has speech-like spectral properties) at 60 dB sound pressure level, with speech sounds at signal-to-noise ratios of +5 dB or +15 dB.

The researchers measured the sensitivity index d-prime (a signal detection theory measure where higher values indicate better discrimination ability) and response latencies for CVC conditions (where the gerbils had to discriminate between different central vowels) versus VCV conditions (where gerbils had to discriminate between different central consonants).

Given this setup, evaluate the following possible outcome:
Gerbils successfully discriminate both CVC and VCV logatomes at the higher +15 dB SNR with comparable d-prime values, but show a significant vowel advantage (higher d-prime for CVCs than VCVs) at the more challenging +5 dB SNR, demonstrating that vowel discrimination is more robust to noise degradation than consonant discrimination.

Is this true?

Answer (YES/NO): NO